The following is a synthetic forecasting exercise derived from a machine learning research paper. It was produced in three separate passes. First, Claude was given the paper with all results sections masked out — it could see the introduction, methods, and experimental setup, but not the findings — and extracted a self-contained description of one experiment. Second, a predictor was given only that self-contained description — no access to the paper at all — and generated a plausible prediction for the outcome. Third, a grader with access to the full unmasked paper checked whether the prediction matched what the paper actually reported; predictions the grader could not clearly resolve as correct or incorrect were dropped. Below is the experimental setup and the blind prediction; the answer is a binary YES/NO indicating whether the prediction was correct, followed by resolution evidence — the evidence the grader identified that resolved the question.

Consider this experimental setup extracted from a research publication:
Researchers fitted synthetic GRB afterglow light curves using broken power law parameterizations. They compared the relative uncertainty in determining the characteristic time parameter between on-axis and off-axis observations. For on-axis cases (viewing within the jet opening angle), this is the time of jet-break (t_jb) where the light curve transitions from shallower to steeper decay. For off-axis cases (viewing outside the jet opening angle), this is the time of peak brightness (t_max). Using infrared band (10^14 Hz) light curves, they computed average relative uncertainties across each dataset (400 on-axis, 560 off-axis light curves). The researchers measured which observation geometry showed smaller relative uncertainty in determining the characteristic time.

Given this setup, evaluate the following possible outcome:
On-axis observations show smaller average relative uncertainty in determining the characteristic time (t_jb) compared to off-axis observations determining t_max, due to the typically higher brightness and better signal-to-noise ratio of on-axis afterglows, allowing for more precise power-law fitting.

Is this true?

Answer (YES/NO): NO